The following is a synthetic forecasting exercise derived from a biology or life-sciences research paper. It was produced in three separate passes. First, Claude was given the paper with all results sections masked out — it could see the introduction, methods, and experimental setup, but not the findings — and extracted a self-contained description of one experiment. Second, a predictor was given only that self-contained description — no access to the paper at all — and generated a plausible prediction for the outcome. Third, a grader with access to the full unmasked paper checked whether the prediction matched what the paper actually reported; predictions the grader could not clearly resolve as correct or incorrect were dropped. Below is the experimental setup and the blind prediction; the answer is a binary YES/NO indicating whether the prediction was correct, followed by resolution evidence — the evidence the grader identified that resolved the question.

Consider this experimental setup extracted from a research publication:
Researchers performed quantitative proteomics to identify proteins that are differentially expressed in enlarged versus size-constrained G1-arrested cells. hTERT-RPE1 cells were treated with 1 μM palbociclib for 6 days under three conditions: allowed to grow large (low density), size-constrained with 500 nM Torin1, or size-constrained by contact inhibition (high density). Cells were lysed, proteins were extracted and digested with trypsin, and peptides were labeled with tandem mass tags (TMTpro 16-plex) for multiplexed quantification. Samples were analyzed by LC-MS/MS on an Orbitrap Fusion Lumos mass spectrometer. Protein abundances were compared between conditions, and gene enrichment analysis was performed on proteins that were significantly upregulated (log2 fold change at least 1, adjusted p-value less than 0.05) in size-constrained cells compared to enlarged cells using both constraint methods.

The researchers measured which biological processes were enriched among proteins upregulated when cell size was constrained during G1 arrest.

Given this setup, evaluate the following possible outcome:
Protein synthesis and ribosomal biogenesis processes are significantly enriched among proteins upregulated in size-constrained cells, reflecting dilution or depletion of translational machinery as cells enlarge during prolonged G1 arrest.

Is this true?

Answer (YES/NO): NO